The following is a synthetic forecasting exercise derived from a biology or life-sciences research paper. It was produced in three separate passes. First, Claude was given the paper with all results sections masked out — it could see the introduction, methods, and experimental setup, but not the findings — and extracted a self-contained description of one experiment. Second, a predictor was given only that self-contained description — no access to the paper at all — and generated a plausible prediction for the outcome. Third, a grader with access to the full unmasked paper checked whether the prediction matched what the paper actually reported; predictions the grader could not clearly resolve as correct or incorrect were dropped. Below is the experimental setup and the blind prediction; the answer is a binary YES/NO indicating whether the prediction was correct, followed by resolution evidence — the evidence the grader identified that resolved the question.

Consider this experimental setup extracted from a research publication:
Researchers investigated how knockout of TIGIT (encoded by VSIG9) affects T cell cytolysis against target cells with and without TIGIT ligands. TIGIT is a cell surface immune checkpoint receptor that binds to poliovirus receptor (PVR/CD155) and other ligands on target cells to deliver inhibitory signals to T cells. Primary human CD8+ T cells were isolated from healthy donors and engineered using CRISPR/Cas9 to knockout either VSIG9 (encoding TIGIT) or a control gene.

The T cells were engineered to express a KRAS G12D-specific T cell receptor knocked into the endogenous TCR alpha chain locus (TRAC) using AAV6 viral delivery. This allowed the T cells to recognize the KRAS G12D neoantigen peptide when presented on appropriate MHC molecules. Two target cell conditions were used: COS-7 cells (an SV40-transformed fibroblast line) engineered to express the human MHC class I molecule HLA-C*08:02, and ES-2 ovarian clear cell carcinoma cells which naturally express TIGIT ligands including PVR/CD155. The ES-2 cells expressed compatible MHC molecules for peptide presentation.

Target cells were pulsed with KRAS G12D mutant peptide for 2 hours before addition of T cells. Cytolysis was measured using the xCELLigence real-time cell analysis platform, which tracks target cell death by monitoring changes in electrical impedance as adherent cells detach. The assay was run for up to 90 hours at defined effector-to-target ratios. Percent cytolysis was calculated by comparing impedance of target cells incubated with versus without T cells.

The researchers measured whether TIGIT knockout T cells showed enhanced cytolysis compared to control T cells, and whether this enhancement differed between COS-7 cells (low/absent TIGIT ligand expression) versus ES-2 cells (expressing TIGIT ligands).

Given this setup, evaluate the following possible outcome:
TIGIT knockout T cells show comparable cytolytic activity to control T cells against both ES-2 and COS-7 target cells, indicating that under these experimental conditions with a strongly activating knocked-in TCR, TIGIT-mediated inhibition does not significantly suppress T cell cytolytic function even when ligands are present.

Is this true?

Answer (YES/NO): NO